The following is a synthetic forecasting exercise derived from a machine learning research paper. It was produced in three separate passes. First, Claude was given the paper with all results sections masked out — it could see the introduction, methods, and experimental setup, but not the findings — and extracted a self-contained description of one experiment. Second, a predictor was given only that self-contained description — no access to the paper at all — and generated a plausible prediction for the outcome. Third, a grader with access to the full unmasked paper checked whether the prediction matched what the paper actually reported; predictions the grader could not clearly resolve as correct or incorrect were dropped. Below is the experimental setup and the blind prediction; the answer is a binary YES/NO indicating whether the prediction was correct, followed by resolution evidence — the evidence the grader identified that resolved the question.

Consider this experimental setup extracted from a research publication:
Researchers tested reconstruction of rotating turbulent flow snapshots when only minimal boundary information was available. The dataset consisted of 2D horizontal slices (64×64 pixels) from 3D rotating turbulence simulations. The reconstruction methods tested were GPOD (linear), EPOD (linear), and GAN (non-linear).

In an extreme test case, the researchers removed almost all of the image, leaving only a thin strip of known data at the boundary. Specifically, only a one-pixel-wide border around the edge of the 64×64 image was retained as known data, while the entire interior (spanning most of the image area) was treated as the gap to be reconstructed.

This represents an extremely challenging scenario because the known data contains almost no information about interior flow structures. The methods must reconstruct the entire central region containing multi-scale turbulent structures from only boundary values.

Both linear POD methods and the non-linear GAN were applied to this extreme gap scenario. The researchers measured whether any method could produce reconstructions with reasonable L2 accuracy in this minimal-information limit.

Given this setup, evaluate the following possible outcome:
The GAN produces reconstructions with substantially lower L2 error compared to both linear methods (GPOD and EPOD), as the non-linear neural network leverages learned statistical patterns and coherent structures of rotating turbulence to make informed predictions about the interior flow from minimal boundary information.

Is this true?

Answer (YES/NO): NO